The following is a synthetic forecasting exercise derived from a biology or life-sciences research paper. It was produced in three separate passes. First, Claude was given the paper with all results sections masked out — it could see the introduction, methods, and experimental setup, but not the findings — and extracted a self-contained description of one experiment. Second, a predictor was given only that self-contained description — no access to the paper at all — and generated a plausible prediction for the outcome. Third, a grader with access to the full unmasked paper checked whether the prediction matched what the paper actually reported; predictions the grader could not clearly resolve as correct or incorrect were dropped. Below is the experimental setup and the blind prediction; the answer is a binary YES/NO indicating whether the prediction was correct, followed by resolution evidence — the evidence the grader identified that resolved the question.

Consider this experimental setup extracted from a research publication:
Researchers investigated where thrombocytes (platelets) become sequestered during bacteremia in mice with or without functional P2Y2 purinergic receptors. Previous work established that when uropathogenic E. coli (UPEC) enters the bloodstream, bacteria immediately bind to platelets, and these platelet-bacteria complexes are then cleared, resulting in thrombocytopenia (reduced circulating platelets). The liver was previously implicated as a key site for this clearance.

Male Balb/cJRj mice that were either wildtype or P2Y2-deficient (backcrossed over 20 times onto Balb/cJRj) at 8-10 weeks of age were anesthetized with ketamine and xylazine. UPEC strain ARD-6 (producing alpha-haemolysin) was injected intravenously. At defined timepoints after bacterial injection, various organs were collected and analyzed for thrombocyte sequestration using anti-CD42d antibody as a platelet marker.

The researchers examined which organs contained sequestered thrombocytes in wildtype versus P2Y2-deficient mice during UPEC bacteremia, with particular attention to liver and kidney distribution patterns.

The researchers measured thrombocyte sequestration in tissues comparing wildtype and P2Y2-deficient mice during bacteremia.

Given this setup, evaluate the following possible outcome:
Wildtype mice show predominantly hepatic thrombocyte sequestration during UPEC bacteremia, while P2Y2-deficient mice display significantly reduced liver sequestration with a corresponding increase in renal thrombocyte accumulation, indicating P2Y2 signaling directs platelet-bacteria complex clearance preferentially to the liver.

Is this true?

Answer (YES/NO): YES